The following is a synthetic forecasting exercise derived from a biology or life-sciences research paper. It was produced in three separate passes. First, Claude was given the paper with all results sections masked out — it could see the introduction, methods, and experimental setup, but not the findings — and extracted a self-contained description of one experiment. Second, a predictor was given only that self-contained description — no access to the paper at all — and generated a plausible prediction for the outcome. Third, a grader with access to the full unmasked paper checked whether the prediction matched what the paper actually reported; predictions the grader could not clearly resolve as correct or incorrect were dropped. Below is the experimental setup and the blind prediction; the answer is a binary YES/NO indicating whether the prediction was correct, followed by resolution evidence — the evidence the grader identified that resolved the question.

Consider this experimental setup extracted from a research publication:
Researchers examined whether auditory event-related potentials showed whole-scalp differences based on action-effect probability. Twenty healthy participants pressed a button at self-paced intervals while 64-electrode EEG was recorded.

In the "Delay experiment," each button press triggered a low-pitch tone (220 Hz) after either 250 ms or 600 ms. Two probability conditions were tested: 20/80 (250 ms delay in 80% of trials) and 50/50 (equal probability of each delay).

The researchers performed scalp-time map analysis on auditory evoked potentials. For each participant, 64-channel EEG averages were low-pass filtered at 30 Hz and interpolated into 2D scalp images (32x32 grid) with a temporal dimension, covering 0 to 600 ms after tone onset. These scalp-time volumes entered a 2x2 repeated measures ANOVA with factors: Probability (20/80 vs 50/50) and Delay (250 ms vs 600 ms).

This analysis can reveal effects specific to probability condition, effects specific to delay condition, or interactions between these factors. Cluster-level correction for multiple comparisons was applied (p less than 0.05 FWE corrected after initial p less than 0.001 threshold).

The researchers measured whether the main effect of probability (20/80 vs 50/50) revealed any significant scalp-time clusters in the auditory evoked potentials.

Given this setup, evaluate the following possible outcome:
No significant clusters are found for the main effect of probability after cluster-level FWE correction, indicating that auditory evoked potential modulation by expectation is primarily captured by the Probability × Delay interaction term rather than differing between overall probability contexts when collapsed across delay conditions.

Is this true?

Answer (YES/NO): YES